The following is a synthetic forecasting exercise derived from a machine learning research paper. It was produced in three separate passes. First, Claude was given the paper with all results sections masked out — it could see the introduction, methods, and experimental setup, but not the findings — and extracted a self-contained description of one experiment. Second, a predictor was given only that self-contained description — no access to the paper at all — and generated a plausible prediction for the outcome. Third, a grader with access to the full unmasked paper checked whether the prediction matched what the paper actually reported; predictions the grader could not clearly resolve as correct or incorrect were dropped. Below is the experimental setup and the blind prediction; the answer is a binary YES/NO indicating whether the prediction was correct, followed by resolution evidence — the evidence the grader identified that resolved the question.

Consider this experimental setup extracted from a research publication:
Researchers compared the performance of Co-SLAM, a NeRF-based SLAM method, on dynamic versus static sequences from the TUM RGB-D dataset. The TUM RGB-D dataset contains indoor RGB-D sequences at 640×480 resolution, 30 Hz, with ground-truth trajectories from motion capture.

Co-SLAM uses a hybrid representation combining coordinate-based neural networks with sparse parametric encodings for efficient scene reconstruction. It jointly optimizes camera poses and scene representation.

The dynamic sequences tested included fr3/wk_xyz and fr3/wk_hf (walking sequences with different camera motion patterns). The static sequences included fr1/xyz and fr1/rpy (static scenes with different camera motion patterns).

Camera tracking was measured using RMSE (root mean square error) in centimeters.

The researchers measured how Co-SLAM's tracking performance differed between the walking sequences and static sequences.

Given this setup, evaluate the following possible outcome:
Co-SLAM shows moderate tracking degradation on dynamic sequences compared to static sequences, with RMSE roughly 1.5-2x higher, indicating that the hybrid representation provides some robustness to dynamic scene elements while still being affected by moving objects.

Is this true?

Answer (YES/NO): NO